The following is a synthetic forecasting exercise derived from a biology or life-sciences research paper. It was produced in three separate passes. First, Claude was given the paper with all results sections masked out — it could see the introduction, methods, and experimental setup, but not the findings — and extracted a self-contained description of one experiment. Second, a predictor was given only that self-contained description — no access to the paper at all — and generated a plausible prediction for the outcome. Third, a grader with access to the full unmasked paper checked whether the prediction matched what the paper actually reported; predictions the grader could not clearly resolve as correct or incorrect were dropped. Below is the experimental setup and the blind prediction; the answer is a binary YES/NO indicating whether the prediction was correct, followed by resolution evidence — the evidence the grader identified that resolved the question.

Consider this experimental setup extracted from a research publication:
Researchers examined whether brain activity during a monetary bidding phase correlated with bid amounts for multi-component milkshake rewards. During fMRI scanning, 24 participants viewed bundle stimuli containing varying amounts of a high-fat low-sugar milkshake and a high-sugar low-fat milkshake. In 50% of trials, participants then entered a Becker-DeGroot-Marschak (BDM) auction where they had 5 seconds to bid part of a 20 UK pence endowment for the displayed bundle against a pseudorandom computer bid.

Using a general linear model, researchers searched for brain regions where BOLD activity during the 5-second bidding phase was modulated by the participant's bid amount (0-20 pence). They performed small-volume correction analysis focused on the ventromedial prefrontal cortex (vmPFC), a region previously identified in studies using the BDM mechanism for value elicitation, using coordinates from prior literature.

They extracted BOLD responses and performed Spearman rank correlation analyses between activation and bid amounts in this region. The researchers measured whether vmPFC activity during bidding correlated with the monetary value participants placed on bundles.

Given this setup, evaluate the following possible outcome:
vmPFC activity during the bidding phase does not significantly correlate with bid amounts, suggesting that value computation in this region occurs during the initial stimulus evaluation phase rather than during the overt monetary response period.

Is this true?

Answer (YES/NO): NO